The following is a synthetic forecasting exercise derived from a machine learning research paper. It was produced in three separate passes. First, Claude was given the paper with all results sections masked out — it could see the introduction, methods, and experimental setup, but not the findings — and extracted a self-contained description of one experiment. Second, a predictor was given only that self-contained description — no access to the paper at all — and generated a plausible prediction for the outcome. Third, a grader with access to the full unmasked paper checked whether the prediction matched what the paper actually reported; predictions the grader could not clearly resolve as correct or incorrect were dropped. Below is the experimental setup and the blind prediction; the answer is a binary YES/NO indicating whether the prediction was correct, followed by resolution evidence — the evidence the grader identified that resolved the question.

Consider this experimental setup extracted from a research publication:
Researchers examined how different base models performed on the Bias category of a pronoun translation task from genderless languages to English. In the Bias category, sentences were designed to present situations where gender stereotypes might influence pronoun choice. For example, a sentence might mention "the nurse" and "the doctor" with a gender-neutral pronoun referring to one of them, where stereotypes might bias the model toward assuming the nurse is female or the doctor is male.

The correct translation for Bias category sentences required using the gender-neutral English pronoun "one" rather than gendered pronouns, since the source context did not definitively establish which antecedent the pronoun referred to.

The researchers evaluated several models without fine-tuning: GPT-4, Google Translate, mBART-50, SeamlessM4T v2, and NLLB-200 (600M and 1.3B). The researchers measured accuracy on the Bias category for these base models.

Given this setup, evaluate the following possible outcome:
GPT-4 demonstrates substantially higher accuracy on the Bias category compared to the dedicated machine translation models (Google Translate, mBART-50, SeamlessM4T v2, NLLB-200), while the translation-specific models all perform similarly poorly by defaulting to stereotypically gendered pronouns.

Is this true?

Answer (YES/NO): NO